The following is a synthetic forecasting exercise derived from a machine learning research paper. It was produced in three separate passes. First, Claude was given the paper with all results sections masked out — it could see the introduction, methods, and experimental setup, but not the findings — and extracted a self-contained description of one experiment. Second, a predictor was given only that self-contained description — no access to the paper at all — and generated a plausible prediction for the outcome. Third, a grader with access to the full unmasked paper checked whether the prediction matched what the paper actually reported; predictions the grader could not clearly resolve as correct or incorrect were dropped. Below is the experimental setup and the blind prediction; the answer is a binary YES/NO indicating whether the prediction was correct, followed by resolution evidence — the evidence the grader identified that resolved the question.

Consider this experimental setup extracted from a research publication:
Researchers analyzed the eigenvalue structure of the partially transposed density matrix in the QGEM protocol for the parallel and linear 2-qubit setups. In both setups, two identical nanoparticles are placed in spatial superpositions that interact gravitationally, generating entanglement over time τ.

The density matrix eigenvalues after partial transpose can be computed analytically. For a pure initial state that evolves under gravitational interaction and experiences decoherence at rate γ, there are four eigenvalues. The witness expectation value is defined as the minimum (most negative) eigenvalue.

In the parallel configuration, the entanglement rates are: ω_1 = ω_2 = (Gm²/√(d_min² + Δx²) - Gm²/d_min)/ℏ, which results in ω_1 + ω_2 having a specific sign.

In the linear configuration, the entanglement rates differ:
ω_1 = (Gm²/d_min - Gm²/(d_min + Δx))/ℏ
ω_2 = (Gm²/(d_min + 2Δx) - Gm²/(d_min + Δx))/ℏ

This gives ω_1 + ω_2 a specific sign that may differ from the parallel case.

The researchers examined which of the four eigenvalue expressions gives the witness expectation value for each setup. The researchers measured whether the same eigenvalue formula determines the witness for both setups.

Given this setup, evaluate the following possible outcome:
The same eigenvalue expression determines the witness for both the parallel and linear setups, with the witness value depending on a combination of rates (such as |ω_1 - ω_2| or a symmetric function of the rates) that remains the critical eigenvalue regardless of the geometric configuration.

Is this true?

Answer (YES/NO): NO